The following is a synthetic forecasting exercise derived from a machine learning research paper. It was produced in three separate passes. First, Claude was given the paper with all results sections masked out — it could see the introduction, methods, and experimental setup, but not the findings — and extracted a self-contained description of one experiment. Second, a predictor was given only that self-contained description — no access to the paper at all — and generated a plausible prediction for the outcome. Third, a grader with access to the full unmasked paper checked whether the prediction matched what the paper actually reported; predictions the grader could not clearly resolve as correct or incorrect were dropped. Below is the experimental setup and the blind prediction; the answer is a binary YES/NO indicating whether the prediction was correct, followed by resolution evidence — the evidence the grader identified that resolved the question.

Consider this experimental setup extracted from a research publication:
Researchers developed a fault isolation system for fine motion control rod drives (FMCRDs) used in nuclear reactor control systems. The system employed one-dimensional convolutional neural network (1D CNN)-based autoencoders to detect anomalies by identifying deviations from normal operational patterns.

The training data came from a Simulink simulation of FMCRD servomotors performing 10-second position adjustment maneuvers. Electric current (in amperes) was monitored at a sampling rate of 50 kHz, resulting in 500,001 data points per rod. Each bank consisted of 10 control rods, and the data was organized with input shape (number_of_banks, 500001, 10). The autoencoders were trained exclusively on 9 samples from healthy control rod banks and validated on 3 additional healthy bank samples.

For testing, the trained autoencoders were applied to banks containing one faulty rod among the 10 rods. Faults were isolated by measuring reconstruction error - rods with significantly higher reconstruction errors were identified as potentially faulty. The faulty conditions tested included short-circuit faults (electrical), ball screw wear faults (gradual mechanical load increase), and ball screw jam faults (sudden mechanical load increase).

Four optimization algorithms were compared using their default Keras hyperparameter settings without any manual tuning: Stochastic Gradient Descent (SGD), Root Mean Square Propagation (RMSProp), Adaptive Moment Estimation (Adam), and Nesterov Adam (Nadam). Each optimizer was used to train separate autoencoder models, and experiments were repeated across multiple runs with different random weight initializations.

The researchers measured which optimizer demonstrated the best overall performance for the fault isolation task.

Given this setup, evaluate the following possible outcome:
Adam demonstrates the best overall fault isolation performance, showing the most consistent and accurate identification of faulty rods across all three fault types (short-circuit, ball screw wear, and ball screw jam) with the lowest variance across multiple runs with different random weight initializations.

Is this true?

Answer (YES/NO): NO